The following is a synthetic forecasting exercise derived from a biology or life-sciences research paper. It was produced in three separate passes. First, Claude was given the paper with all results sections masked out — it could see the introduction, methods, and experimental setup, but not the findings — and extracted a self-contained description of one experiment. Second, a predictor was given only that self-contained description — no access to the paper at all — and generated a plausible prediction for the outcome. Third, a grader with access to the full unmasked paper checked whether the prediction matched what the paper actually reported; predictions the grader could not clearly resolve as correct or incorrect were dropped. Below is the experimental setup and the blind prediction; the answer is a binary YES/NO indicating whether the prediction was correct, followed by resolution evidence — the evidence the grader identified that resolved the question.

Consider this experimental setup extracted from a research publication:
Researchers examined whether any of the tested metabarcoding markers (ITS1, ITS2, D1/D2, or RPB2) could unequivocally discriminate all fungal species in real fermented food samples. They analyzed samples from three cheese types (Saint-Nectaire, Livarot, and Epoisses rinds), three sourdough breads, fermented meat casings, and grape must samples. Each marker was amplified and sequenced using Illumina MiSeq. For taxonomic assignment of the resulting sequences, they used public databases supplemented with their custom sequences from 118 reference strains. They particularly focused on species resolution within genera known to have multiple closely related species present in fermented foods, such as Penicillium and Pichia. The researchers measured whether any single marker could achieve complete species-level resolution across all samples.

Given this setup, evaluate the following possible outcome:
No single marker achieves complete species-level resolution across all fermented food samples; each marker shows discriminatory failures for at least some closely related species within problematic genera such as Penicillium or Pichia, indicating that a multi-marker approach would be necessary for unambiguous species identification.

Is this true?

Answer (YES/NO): YES